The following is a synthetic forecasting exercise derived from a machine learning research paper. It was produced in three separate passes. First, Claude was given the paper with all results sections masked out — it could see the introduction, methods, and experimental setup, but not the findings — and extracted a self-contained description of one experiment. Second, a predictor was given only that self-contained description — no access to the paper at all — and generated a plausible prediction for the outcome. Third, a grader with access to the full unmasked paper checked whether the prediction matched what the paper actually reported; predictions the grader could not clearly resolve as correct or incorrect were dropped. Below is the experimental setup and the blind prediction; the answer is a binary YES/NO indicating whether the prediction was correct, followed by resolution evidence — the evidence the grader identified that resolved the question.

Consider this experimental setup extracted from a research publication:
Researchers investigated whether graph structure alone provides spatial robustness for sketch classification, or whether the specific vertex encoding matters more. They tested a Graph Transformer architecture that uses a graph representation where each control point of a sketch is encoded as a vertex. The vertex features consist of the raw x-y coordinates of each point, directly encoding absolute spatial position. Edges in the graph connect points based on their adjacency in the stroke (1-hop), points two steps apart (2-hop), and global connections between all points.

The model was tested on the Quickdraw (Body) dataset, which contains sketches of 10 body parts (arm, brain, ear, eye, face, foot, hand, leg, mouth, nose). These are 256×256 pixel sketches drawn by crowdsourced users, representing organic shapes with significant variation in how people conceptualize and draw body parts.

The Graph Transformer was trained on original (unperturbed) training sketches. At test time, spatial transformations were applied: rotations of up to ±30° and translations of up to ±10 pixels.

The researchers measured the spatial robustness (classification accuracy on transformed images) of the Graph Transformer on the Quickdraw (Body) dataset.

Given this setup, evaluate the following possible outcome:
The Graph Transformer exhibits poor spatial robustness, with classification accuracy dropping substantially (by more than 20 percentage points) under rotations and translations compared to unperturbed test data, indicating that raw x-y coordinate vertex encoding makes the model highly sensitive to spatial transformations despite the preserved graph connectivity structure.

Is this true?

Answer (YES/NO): YES